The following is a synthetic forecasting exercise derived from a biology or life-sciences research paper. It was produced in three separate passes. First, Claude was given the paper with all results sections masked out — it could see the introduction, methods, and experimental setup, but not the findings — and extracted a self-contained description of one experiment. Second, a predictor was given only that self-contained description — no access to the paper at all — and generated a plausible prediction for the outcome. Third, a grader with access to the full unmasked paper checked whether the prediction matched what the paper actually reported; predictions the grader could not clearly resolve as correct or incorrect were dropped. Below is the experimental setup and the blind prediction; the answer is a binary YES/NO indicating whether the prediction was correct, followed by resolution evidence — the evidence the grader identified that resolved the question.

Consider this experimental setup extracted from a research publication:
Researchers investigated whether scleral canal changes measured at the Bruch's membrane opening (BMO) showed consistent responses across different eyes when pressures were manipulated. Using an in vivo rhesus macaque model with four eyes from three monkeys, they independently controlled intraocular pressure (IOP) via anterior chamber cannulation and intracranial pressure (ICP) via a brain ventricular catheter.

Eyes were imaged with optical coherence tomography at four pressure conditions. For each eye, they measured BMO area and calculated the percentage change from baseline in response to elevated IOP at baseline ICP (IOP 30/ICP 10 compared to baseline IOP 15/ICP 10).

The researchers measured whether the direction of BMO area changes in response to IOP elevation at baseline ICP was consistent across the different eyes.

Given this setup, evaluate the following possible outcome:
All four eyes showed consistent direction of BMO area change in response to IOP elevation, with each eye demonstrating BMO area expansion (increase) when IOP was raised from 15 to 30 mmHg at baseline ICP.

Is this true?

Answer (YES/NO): NO